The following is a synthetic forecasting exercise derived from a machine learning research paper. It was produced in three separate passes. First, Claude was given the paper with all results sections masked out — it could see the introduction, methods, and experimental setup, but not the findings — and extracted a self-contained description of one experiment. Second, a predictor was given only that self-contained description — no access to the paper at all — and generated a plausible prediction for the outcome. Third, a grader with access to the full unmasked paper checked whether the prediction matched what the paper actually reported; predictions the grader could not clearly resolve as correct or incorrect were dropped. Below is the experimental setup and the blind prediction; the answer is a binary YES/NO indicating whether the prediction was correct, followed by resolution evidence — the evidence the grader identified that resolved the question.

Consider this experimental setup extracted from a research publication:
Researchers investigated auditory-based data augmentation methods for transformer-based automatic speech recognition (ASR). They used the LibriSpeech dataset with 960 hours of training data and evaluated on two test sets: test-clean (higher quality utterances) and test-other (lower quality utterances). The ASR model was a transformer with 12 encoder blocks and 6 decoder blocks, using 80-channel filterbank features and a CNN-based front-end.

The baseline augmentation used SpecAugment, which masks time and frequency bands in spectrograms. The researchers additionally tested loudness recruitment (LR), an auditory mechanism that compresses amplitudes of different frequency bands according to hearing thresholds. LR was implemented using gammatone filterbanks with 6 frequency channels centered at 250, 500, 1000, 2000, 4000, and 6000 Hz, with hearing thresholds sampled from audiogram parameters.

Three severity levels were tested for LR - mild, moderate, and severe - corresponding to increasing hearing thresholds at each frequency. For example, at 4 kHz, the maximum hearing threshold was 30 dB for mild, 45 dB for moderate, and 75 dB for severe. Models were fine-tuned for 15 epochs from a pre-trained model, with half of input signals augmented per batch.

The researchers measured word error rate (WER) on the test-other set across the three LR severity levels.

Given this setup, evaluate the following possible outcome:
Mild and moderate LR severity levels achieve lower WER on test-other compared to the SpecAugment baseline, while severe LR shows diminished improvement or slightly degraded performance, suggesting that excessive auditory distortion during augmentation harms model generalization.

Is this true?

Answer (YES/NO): NO